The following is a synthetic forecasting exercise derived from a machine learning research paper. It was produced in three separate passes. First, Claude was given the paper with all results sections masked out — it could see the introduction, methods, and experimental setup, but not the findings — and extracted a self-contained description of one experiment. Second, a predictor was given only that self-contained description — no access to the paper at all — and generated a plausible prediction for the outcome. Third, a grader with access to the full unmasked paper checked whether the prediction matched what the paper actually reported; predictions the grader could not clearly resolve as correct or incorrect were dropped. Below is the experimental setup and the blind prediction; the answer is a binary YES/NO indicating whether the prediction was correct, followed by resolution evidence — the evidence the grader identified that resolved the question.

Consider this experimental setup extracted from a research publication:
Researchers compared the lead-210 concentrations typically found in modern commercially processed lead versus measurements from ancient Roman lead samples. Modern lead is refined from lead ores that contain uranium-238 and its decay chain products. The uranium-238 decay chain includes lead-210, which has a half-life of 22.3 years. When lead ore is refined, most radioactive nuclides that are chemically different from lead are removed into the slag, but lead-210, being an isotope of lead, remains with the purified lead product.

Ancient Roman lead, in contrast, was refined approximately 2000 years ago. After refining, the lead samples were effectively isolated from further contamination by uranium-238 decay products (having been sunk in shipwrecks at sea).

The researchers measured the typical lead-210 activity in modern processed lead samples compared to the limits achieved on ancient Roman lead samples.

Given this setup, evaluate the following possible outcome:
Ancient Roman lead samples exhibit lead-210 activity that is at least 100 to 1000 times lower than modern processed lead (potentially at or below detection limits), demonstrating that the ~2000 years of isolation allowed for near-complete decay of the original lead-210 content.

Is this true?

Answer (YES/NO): YES